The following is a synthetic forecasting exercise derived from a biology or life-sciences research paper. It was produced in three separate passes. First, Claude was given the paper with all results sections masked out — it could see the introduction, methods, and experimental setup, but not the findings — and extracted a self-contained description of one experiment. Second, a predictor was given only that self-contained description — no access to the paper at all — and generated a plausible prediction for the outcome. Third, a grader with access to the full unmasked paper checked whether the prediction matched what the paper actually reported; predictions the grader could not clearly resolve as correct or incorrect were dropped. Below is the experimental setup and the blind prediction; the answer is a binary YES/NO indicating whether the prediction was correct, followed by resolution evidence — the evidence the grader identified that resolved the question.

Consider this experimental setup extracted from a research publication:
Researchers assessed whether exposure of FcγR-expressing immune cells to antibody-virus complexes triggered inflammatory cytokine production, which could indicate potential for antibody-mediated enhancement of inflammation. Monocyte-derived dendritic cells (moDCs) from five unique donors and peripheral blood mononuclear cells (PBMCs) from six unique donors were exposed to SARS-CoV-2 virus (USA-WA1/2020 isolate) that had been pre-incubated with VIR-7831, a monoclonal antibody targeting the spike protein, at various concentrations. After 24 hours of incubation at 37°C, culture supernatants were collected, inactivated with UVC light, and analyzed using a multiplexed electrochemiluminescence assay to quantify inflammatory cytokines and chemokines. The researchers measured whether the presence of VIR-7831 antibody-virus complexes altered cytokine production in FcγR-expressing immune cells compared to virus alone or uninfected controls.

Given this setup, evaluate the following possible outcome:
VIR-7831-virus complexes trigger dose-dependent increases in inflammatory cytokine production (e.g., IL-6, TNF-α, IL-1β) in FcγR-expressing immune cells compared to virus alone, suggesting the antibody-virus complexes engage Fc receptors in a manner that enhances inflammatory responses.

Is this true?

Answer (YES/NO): NO